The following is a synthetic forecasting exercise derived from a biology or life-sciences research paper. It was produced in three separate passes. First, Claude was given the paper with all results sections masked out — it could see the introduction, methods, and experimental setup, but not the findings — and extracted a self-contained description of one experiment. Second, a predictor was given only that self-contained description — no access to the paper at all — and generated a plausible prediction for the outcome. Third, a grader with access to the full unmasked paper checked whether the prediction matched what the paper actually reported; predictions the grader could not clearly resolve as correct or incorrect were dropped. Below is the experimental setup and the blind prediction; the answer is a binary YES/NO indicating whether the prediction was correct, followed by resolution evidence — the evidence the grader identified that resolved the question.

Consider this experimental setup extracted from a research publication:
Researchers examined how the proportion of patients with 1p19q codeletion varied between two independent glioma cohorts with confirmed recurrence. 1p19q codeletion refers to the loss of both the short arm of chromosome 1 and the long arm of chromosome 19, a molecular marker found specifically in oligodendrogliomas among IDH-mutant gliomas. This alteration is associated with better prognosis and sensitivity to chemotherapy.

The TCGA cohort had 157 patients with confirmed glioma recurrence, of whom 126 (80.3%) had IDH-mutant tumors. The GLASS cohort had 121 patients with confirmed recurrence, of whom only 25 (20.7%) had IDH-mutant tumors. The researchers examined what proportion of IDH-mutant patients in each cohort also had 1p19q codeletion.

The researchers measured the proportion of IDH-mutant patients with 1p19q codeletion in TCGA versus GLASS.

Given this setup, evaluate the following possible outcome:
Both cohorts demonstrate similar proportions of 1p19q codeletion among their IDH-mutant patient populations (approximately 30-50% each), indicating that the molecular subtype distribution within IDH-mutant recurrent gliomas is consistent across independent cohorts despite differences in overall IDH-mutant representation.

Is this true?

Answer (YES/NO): NO